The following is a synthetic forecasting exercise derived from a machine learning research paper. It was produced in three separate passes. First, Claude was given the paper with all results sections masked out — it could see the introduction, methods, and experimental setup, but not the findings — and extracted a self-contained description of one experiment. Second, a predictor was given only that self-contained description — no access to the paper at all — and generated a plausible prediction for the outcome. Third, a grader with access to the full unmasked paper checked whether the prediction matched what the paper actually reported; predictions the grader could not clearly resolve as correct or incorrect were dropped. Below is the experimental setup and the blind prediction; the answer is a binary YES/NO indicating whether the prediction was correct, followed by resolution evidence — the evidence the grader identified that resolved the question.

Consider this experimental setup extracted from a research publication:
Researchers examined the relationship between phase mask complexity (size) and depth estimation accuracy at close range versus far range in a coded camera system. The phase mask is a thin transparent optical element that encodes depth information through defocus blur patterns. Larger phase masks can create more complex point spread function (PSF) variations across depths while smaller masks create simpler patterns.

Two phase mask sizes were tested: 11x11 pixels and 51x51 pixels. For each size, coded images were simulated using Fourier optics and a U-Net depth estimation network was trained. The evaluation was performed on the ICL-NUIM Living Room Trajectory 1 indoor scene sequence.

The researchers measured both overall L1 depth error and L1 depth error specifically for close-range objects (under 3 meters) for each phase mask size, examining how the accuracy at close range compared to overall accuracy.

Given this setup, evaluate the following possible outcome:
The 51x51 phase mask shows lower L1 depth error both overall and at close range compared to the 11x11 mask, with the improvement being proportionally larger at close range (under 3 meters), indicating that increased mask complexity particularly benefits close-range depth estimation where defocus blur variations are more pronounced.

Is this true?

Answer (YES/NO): YES